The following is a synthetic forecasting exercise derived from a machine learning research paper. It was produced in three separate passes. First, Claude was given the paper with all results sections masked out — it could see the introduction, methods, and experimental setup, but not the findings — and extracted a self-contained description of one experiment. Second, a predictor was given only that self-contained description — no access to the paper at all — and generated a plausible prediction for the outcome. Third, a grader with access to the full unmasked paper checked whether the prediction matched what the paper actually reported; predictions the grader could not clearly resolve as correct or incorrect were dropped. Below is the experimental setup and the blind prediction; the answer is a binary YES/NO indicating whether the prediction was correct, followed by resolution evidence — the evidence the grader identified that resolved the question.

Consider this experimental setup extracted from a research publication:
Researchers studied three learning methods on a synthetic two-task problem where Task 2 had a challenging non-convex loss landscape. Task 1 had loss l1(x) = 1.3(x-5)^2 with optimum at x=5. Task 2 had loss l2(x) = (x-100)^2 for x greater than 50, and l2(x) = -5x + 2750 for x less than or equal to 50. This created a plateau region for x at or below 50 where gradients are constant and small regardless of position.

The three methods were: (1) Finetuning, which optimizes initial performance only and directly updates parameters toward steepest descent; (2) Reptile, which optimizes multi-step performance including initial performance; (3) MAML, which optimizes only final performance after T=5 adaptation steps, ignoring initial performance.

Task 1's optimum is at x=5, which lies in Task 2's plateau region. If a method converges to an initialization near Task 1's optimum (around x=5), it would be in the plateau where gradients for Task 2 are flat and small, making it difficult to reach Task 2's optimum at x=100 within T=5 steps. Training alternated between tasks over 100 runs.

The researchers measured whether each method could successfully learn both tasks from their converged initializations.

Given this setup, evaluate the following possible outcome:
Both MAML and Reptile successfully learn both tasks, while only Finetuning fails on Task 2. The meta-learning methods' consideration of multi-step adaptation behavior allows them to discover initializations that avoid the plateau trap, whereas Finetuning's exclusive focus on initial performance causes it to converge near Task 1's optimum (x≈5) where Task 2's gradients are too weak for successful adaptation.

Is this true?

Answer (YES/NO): NO